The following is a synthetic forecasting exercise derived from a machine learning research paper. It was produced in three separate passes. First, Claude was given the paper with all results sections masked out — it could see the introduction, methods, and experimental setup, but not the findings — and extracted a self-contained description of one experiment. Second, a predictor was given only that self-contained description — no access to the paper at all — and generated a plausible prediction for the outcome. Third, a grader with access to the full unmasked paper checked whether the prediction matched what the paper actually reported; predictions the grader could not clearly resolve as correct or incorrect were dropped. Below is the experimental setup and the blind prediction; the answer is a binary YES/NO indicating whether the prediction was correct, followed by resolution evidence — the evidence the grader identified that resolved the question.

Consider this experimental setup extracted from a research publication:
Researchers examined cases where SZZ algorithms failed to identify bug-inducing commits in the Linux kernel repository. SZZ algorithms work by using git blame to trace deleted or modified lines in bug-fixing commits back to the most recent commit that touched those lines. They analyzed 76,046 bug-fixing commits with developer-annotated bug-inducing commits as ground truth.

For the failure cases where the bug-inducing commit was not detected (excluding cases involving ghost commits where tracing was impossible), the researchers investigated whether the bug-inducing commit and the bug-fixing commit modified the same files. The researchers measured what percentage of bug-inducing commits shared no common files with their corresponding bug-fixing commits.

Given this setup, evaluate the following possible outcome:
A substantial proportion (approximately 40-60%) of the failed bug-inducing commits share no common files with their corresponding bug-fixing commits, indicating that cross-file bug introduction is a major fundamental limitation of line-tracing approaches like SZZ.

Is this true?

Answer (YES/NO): NO